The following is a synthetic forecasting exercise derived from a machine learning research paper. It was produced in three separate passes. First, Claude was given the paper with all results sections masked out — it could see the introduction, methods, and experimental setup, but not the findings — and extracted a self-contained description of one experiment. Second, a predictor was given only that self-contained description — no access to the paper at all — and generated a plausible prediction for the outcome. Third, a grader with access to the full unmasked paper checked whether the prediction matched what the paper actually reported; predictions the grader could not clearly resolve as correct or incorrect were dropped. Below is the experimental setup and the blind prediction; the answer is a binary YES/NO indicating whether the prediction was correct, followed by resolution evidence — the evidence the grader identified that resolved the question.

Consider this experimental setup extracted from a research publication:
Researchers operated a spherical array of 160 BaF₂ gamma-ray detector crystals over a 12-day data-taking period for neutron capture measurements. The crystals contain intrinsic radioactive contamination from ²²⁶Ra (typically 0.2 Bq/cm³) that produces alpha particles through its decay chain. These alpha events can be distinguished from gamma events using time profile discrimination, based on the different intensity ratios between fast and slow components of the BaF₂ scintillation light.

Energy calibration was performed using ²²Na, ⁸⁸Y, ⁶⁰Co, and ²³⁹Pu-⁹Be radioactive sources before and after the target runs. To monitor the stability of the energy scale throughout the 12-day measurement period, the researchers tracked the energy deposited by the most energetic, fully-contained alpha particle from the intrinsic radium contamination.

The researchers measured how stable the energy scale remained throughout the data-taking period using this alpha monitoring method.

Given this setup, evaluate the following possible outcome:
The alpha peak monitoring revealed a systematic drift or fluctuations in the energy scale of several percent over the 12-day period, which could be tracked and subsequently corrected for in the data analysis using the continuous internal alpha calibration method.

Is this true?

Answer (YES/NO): NO